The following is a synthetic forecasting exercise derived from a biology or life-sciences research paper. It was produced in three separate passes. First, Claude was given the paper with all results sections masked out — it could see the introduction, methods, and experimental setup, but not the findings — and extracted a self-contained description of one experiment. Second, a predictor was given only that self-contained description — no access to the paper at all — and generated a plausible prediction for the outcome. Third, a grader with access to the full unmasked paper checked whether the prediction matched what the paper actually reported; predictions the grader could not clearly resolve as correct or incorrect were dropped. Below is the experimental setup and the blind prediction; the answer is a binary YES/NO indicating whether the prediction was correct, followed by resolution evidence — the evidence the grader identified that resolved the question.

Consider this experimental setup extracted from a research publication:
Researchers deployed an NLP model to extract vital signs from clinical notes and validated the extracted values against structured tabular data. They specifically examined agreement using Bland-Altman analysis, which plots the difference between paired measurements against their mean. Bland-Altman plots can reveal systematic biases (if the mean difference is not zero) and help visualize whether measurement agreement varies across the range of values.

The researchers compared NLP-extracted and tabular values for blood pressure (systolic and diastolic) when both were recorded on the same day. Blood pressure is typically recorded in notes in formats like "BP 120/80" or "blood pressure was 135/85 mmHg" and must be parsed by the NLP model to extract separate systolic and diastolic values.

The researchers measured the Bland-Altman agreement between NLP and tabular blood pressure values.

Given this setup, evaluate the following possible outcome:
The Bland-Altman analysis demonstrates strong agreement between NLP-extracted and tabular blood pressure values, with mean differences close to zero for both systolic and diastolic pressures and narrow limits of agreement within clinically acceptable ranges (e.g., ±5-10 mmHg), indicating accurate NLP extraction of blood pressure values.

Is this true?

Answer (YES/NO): NO